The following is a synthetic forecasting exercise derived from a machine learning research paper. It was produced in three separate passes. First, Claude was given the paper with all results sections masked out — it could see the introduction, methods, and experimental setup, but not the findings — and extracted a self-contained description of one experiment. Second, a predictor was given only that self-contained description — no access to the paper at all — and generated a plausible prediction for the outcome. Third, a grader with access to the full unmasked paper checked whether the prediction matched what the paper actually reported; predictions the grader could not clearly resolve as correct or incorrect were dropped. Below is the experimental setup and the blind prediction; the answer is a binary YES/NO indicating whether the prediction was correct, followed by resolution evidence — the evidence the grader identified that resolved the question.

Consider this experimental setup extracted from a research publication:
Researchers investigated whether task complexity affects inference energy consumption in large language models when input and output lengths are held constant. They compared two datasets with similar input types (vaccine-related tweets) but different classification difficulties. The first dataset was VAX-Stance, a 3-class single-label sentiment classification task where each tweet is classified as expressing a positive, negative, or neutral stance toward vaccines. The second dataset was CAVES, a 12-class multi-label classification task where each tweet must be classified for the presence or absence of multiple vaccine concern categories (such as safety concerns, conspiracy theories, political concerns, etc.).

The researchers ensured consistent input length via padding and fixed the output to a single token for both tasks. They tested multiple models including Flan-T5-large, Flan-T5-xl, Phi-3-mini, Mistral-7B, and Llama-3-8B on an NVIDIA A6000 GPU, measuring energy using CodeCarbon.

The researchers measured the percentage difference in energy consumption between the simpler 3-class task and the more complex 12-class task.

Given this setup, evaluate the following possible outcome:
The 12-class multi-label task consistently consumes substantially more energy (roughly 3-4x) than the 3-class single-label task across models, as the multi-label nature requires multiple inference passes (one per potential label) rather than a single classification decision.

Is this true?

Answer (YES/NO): NO